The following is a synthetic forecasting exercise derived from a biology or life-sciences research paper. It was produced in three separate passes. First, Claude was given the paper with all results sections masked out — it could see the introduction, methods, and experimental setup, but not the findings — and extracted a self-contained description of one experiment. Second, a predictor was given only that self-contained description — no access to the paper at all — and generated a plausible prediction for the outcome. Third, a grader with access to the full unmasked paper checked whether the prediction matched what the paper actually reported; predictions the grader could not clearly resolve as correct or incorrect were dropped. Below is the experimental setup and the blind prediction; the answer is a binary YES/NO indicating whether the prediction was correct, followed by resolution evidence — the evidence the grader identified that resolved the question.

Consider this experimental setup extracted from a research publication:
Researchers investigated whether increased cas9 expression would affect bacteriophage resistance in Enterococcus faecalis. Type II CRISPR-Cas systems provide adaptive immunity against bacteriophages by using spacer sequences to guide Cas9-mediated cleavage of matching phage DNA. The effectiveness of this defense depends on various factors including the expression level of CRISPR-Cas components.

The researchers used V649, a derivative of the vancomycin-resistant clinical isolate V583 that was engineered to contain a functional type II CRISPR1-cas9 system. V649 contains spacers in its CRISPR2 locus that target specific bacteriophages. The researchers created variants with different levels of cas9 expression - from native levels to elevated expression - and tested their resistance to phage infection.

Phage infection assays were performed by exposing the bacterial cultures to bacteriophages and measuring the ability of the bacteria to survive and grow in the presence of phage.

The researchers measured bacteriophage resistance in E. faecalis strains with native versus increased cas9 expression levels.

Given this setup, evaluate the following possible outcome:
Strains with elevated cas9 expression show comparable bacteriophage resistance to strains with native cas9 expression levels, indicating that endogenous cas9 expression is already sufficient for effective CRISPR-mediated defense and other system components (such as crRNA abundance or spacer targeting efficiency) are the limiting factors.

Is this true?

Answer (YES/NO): NO